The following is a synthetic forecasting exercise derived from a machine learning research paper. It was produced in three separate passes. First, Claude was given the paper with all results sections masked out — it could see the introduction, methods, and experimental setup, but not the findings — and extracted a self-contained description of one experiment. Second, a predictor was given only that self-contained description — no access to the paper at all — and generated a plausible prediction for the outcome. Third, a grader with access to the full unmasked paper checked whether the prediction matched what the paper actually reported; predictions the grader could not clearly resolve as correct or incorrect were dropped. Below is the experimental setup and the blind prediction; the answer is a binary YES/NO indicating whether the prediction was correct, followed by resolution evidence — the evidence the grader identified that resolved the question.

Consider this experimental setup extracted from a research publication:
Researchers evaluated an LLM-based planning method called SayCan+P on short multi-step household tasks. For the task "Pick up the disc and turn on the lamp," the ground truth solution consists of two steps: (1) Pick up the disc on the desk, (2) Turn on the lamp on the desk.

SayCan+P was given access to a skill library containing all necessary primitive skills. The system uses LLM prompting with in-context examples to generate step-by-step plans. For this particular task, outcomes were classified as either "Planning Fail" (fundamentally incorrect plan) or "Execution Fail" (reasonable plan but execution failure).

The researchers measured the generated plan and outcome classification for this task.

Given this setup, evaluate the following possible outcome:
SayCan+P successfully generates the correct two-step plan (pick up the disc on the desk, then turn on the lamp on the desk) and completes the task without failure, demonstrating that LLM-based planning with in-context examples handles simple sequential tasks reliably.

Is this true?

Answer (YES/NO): NO